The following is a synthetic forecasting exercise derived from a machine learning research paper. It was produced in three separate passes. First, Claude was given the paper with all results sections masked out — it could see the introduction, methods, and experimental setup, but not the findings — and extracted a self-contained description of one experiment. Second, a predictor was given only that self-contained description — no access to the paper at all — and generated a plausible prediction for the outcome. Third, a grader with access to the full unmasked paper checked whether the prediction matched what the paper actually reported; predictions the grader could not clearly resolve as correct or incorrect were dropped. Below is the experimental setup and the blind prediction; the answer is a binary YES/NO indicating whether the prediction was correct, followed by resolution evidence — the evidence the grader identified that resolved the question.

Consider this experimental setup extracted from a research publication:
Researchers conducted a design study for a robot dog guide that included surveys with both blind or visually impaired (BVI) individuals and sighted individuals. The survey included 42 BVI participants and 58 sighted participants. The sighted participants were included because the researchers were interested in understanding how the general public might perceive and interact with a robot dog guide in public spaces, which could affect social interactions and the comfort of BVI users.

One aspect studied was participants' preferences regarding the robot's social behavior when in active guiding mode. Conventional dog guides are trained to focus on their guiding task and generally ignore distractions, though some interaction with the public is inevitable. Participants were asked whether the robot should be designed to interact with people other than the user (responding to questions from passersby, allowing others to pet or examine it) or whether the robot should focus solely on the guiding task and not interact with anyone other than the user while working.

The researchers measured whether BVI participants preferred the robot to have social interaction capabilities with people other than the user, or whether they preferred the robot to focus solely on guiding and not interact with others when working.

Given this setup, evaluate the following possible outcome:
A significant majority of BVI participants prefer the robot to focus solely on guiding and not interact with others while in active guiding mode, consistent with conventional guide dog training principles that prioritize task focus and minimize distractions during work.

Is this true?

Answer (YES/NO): NO